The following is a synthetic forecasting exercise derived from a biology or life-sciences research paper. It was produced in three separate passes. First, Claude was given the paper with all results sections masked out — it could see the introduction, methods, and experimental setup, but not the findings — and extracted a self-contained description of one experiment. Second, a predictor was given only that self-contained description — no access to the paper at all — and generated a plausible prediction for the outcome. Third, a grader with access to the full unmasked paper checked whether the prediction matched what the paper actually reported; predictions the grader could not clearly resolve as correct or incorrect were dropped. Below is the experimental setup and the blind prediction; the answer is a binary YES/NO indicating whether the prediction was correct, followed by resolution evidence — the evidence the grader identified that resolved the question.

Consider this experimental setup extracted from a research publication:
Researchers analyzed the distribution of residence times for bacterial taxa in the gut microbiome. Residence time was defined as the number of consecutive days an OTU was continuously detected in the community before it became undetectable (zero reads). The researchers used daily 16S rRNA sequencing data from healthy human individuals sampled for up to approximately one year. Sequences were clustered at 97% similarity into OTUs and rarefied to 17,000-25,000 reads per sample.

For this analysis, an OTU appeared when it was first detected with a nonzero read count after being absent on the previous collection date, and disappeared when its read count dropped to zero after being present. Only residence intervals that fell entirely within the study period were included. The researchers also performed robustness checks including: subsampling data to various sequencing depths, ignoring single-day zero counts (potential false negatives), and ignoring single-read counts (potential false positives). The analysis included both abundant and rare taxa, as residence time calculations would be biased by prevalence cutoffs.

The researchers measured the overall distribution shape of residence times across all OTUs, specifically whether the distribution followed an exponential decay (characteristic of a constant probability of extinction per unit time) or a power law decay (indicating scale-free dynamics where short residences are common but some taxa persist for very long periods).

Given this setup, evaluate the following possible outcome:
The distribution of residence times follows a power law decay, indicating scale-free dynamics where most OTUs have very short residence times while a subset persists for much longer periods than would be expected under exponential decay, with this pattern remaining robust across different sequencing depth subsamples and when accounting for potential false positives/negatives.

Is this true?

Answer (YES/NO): YES